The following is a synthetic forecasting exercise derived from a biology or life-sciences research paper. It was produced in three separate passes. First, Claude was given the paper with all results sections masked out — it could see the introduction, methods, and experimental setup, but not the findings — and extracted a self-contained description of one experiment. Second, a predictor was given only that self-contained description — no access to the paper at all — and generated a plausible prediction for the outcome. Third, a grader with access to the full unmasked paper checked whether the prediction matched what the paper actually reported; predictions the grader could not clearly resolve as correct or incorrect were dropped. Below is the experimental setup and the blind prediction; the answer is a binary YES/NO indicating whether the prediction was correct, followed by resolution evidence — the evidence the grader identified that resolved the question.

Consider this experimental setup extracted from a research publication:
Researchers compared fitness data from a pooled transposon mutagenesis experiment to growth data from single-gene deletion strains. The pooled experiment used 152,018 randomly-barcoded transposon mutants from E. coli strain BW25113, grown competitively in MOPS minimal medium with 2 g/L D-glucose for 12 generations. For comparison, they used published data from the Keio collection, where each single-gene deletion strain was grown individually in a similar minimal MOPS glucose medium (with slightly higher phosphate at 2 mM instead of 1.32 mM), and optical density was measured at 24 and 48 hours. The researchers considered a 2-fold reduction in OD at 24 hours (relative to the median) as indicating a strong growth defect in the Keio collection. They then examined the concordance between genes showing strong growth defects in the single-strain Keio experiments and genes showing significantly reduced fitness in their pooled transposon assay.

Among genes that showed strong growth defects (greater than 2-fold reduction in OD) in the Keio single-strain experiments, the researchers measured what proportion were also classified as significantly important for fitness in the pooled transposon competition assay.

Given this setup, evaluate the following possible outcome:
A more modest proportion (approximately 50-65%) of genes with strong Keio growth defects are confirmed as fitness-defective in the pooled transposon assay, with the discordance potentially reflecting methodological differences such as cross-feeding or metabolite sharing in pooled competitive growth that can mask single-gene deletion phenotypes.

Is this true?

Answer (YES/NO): NO